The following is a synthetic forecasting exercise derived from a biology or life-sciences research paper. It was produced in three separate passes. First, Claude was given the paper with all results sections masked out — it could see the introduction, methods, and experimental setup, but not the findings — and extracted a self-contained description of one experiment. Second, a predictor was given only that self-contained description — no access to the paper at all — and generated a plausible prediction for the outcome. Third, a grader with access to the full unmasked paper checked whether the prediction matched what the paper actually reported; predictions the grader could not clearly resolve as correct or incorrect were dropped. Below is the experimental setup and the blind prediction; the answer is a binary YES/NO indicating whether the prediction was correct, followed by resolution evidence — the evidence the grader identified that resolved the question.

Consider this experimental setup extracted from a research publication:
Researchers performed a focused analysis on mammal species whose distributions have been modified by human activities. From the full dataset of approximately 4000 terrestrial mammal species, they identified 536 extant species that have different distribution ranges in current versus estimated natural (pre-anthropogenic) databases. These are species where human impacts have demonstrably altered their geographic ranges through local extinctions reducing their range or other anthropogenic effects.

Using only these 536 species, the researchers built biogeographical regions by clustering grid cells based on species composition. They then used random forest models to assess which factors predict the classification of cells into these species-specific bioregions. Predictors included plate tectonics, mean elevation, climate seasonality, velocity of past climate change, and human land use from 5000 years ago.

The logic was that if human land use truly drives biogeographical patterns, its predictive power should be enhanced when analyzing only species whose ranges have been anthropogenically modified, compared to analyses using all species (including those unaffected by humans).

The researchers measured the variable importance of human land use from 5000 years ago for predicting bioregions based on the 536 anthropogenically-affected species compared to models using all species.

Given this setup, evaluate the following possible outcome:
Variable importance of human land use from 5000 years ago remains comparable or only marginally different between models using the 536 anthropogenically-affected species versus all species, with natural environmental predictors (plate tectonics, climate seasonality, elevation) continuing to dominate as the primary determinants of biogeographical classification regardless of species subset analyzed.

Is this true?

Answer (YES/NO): NO